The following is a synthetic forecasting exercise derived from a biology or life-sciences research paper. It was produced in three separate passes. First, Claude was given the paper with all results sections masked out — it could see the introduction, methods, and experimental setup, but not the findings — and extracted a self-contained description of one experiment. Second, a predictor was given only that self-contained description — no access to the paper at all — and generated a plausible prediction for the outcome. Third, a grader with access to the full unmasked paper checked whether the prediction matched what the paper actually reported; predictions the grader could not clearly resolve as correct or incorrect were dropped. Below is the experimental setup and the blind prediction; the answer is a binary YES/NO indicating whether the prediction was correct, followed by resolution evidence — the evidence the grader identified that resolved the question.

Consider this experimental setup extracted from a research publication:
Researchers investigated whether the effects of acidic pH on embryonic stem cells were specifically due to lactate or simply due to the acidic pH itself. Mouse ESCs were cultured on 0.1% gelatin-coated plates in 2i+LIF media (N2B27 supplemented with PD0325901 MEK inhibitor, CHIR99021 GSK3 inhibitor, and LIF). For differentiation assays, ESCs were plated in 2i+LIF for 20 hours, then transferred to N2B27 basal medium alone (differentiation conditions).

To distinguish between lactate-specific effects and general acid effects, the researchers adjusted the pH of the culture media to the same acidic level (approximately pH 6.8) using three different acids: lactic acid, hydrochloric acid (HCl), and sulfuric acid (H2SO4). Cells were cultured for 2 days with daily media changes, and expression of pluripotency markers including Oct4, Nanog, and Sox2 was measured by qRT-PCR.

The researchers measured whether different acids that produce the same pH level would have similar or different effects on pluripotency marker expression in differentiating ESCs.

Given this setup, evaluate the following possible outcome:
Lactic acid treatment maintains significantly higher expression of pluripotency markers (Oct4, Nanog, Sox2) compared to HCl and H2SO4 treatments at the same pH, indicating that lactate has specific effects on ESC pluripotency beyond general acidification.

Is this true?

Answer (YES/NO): NO